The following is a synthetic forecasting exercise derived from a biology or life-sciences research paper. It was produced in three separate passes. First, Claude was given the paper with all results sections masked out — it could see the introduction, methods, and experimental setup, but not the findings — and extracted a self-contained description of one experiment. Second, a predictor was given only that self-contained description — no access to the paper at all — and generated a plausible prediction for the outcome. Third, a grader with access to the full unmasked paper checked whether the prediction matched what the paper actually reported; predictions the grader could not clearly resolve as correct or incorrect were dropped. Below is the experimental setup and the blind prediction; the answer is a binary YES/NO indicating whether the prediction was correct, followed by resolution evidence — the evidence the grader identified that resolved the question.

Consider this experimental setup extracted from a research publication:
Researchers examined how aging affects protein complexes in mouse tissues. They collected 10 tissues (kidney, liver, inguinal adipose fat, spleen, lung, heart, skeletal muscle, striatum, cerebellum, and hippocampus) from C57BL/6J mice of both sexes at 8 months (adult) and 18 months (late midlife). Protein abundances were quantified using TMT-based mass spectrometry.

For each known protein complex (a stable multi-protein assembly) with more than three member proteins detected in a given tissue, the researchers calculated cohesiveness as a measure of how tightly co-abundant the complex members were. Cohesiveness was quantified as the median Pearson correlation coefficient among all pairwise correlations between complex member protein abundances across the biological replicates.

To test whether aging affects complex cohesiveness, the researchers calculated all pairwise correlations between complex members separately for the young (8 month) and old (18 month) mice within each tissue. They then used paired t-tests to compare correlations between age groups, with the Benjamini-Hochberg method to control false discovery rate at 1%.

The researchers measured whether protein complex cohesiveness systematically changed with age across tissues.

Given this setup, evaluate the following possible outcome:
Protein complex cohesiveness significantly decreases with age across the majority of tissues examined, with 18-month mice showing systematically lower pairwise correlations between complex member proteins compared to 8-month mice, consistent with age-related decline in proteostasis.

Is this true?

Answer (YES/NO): NO